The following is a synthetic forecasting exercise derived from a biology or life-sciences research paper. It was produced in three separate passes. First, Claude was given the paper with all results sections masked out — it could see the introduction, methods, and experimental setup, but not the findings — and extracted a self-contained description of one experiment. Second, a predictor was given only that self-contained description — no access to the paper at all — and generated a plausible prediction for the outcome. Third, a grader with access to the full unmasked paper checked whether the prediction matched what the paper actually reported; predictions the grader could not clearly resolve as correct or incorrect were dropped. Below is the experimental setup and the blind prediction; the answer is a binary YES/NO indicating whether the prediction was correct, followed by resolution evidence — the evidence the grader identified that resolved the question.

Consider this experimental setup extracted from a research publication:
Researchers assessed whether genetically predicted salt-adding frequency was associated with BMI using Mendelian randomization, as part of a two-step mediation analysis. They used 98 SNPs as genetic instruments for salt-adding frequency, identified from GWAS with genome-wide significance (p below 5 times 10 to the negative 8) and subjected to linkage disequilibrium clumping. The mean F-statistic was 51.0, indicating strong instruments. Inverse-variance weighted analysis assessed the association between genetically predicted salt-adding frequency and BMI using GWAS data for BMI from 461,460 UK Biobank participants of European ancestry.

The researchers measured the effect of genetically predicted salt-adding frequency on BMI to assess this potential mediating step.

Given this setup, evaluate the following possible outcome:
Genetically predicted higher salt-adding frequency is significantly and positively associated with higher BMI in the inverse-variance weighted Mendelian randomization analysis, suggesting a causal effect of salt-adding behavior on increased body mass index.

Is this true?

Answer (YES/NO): YES